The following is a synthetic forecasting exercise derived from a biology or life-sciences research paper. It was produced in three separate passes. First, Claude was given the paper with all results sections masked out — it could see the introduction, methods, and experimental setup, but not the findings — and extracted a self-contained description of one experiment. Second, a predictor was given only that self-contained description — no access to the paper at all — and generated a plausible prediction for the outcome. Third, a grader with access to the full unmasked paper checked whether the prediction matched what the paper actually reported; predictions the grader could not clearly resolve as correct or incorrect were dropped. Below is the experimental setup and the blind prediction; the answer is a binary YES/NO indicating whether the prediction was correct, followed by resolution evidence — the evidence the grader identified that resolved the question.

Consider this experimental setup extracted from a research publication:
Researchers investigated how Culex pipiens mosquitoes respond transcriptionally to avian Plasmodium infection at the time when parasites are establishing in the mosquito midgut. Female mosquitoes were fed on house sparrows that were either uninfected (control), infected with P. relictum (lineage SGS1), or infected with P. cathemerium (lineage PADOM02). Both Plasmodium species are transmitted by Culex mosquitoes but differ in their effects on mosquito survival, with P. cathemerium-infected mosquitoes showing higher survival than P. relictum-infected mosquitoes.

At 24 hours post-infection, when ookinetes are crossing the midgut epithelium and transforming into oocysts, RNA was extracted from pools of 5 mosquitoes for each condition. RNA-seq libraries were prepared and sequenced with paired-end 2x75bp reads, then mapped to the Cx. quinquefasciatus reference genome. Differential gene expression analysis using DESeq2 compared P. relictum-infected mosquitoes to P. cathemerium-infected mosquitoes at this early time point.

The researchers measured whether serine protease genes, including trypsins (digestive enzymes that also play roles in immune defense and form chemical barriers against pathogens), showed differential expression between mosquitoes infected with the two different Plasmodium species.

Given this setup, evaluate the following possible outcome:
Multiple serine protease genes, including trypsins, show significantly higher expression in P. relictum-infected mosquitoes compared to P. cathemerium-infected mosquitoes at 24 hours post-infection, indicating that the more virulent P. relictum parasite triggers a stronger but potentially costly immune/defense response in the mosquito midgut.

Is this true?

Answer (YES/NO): NO